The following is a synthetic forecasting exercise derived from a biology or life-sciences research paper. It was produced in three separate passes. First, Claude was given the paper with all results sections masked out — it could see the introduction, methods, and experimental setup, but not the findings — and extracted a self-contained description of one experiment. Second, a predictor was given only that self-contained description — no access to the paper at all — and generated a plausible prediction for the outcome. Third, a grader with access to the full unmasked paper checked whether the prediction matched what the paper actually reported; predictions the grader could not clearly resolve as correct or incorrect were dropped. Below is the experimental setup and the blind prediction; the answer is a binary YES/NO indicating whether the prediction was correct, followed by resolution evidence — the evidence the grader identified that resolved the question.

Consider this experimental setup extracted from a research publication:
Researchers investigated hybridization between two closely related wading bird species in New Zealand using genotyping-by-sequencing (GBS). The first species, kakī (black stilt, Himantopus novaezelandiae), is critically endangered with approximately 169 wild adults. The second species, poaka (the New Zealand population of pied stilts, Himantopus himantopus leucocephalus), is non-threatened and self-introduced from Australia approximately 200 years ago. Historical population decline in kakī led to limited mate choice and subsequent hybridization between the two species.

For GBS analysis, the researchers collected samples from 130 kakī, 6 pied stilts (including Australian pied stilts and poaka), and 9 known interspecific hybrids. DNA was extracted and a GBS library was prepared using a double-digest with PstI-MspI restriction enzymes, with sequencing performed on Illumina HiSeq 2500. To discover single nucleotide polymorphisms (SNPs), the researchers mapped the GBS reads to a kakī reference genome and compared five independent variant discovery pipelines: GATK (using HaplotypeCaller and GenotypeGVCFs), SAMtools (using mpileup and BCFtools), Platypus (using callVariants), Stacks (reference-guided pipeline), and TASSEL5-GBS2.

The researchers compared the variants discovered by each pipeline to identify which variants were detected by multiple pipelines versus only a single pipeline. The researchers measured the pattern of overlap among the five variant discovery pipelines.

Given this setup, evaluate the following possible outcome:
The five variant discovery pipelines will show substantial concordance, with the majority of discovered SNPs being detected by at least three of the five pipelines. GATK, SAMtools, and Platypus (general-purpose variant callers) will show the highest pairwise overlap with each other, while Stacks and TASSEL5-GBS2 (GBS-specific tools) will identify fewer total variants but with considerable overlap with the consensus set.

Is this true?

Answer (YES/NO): NO